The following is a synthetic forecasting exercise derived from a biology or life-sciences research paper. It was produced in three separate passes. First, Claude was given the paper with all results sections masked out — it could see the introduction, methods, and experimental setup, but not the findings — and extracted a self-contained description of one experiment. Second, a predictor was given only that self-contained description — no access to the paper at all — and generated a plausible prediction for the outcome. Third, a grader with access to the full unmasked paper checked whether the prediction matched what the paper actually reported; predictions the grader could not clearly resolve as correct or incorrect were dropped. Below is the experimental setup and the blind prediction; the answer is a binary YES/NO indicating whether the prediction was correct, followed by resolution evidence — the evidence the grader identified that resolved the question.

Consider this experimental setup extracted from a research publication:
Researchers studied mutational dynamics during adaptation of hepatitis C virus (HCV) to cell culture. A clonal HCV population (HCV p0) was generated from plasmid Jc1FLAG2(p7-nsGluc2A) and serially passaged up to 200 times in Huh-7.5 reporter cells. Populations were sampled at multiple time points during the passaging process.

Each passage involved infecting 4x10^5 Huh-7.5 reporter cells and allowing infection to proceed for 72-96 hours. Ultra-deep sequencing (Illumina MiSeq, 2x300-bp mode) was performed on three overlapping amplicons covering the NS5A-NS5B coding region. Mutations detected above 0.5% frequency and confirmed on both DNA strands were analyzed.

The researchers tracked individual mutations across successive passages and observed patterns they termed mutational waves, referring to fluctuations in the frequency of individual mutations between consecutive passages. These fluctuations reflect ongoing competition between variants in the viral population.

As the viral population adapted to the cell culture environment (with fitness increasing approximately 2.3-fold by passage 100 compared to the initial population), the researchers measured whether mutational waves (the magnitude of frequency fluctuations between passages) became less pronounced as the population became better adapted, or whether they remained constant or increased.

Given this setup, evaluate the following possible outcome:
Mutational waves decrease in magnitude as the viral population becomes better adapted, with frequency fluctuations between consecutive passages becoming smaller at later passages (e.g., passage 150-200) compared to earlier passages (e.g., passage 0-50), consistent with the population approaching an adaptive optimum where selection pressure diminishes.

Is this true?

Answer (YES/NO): NO